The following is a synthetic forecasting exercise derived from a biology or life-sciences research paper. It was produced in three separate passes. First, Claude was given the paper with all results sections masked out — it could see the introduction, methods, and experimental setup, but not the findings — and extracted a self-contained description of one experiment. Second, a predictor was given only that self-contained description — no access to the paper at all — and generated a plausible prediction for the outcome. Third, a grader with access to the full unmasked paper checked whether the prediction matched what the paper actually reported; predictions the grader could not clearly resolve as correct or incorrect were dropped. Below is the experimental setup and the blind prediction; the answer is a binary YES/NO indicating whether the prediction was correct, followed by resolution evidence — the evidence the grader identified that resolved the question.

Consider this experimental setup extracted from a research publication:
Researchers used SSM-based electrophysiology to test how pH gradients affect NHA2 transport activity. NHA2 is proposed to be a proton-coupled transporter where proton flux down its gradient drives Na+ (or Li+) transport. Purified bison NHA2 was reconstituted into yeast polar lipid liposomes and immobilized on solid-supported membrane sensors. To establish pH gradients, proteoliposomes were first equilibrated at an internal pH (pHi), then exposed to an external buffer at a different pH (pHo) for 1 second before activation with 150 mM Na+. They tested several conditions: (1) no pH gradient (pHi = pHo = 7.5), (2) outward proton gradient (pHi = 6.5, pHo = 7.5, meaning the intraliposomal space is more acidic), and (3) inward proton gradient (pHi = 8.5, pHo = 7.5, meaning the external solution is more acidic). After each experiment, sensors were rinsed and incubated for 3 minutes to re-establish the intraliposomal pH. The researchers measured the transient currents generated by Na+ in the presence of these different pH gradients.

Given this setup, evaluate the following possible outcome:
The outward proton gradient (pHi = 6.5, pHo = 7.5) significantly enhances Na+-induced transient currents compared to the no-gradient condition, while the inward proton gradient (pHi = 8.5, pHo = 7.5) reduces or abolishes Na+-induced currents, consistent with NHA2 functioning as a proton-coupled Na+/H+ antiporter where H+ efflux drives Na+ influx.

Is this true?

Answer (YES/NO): NO